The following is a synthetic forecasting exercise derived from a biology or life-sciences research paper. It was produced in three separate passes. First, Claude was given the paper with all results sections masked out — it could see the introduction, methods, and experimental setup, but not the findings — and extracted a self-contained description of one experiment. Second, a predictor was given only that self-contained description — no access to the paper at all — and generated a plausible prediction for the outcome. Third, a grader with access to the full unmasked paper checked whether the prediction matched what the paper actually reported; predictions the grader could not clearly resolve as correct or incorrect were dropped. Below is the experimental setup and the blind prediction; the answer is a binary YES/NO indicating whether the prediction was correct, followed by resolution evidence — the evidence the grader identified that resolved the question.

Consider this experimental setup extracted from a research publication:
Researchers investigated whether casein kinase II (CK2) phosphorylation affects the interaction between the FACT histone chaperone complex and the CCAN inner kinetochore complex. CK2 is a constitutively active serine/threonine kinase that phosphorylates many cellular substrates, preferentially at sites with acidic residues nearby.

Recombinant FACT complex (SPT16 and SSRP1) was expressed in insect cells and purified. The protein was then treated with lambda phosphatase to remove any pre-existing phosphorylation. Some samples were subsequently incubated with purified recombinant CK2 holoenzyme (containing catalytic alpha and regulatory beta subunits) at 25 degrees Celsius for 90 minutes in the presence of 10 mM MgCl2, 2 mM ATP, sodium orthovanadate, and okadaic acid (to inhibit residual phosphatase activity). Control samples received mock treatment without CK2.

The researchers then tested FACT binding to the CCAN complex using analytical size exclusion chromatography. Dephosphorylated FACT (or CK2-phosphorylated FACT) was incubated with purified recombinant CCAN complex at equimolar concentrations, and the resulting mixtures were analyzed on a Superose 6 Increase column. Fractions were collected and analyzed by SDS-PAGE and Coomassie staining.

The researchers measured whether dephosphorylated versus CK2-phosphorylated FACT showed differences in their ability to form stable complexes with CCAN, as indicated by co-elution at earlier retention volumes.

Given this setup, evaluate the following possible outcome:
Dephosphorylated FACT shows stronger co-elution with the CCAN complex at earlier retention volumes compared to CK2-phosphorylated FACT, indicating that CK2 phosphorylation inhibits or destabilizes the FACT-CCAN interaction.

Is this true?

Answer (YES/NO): NO